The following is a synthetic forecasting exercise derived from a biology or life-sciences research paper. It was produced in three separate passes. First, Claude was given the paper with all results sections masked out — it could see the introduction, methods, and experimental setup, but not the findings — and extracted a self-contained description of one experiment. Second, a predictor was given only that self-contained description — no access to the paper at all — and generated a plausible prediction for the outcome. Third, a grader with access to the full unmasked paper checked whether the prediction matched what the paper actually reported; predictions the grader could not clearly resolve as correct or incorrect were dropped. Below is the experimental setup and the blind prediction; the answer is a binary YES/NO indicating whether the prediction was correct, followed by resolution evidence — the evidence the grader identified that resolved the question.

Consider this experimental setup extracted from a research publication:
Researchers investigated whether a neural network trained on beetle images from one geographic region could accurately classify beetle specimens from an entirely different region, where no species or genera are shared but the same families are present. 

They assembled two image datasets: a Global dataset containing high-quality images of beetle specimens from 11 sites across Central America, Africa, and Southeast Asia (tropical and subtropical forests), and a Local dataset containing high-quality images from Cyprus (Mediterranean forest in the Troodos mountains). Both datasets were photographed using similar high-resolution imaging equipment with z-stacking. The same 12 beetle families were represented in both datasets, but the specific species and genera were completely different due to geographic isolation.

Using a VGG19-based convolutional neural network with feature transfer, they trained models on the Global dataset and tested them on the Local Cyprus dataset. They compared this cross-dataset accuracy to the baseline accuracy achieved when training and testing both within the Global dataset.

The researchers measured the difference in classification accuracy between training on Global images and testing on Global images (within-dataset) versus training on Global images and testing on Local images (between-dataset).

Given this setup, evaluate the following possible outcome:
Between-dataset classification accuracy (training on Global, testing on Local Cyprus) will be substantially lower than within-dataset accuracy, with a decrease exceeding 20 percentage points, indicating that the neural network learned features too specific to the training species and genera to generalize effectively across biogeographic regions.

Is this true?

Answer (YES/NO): NO